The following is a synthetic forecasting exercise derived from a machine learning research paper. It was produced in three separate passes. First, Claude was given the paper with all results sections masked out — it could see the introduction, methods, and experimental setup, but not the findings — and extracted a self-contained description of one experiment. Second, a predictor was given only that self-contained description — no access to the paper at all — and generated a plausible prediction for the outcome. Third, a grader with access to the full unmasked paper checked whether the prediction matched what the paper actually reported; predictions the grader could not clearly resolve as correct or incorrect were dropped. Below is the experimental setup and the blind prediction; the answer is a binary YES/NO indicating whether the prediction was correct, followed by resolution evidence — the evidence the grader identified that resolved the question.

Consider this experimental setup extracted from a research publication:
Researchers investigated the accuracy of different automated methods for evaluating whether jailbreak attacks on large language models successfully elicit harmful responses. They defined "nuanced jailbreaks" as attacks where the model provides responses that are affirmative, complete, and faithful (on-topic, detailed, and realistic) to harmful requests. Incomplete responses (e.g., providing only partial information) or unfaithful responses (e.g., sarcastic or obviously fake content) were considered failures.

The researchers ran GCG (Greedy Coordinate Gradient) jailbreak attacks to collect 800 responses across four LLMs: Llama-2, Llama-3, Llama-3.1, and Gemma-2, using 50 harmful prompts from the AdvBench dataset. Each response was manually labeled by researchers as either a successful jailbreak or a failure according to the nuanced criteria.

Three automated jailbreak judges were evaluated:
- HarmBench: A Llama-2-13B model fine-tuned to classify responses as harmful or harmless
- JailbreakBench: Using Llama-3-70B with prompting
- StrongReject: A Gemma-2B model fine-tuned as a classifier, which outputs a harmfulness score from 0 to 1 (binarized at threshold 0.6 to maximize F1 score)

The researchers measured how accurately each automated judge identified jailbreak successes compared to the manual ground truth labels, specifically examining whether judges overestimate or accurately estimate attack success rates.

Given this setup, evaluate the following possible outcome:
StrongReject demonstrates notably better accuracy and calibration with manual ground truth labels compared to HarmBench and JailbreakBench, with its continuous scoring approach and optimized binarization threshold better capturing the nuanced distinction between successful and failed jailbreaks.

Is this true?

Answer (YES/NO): YES